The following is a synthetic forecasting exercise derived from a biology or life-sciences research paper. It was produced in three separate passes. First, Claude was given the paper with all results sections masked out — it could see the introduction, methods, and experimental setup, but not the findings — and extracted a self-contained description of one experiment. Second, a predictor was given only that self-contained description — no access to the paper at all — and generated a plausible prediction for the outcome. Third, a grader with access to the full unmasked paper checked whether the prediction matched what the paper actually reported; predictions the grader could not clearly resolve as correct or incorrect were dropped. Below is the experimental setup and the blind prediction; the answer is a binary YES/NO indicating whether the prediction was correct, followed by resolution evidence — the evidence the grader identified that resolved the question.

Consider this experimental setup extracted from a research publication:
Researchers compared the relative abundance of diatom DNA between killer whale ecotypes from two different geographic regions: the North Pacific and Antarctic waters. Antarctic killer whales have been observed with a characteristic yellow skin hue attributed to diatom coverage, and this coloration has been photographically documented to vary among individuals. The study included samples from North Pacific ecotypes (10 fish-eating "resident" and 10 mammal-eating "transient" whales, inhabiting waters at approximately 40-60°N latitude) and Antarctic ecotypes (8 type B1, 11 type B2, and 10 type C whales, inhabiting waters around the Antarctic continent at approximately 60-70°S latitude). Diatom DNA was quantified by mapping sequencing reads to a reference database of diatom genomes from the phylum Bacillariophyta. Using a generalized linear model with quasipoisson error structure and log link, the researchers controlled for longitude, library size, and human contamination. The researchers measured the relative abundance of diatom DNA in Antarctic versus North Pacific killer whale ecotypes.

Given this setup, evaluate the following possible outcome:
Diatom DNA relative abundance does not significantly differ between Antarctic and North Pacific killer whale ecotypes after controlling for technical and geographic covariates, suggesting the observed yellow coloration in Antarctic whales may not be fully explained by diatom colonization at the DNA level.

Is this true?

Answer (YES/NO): NO